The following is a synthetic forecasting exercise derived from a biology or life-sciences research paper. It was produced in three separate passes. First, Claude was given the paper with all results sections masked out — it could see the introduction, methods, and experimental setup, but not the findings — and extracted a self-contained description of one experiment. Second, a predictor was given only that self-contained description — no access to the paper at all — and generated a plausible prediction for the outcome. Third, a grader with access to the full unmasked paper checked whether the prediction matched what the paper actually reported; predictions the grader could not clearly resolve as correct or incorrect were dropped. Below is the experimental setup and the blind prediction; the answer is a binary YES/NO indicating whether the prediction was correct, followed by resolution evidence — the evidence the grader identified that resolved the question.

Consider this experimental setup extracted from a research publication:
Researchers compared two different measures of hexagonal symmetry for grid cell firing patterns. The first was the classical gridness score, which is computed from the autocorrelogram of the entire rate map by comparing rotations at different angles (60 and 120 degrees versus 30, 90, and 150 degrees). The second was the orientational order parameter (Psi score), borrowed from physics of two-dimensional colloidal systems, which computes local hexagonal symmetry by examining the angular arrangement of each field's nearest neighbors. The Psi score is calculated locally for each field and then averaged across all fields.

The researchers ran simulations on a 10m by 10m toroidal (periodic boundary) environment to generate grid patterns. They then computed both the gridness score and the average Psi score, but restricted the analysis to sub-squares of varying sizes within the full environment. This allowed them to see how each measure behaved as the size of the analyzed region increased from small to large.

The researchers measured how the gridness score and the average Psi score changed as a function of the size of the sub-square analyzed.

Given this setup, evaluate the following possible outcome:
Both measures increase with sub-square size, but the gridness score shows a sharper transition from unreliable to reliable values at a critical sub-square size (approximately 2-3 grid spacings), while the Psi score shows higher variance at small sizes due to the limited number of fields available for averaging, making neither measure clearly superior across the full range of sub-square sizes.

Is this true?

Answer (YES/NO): NO